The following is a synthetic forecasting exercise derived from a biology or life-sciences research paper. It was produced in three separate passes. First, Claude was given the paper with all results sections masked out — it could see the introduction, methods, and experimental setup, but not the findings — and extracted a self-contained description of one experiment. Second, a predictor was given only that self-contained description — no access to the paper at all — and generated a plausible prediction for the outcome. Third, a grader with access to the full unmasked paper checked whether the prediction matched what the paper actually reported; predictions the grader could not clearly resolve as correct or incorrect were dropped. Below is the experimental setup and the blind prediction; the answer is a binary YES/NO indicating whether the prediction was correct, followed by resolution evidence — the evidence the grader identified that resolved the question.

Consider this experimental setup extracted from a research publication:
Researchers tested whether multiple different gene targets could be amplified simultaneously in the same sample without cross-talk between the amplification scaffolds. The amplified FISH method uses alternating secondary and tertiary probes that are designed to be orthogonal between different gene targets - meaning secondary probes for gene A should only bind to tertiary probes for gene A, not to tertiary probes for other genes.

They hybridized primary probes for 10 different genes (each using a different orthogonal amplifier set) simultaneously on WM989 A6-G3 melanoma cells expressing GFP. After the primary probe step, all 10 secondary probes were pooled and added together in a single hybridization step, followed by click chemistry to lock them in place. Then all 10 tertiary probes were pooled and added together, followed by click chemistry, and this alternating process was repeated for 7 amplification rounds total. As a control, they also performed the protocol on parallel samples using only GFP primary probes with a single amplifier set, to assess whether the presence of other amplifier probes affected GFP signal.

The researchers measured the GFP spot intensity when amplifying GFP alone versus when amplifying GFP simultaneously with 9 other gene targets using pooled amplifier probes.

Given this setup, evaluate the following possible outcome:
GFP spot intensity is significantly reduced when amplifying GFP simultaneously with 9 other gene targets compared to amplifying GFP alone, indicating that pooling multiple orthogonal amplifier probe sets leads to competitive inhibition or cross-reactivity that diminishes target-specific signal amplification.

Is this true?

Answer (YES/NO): NO